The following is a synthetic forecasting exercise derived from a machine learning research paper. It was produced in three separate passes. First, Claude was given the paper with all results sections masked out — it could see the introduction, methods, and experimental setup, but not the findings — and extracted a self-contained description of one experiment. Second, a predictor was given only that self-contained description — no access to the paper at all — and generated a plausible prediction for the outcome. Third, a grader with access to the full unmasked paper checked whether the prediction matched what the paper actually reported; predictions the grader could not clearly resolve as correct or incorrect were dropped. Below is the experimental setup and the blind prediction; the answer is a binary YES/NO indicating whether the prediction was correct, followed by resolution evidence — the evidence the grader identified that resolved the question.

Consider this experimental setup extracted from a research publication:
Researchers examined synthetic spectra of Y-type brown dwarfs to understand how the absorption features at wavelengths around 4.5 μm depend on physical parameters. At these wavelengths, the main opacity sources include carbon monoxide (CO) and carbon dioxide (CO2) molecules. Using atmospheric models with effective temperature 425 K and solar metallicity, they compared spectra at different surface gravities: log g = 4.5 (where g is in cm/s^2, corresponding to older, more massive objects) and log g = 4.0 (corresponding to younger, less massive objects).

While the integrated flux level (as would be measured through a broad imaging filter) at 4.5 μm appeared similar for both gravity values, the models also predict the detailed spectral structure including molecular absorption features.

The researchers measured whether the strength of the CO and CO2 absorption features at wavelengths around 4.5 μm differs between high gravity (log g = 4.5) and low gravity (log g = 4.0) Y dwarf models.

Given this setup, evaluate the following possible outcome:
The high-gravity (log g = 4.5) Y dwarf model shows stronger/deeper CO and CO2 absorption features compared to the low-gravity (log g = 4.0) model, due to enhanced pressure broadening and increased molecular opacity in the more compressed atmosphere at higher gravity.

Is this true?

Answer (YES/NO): NO